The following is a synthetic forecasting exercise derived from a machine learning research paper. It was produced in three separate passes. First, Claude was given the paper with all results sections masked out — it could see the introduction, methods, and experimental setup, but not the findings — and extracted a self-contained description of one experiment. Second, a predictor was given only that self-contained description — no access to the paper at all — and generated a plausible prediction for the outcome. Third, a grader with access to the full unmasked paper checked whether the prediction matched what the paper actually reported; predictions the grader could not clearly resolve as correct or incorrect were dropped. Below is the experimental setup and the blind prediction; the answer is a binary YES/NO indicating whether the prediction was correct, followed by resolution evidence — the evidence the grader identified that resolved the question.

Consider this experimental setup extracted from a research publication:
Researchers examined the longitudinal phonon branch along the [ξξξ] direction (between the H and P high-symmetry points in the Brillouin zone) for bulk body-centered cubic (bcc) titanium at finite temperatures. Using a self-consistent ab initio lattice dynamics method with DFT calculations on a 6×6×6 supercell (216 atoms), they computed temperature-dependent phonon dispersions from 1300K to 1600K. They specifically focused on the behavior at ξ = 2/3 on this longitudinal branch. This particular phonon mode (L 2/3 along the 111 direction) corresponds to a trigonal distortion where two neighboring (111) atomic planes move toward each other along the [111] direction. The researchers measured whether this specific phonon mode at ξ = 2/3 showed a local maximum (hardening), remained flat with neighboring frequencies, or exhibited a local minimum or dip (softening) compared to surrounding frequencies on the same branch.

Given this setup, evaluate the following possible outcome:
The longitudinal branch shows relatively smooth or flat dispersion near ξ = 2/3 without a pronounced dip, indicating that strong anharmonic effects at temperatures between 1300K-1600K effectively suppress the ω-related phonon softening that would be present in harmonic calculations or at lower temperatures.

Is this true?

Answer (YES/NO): NO